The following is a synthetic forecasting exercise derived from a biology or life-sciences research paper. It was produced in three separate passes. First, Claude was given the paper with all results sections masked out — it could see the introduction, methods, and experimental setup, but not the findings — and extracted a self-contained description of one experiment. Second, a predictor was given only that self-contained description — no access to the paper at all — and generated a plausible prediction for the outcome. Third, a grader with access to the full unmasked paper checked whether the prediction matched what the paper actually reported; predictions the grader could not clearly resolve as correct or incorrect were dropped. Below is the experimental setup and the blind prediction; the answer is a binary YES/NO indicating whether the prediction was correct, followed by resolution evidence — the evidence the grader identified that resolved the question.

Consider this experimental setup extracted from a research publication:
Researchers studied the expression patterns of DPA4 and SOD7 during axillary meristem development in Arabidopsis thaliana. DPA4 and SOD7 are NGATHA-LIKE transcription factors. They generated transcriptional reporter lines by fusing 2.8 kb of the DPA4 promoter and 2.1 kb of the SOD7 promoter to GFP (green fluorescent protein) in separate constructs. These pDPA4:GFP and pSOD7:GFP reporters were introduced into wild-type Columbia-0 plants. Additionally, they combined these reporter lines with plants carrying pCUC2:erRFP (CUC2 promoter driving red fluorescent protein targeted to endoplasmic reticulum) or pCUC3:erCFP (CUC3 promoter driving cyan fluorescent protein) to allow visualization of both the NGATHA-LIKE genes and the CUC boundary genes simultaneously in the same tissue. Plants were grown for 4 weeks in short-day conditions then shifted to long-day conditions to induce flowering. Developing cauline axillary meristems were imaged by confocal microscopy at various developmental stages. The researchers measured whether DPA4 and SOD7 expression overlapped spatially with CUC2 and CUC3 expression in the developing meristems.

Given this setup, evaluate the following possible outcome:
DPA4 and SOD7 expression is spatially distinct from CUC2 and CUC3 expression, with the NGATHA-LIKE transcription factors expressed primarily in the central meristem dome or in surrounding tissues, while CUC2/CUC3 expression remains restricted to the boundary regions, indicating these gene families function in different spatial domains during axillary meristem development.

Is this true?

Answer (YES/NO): NO